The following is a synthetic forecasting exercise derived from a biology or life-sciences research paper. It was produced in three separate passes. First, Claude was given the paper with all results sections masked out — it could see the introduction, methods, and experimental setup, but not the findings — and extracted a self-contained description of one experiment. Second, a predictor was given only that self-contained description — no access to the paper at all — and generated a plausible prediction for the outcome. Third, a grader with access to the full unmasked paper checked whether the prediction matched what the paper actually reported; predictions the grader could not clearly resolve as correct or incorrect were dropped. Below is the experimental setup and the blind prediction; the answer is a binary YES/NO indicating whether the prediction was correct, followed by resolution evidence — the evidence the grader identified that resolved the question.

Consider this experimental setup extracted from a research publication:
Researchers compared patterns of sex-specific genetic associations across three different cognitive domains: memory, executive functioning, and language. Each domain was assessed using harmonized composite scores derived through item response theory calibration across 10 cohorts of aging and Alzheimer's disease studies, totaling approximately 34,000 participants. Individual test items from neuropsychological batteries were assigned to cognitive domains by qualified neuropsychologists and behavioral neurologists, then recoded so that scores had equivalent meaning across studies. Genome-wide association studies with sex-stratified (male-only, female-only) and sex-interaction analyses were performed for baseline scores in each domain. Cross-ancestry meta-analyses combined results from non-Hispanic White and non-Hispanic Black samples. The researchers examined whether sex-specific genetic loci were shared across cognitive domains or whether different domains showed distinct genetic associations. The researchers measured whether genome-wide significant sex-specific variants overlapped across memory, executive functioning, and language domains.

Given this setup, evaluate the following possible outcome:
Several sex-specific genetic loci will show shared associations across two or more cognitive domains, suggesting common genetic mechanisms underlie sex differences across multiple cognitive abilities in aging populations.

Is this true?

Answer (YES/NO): YES